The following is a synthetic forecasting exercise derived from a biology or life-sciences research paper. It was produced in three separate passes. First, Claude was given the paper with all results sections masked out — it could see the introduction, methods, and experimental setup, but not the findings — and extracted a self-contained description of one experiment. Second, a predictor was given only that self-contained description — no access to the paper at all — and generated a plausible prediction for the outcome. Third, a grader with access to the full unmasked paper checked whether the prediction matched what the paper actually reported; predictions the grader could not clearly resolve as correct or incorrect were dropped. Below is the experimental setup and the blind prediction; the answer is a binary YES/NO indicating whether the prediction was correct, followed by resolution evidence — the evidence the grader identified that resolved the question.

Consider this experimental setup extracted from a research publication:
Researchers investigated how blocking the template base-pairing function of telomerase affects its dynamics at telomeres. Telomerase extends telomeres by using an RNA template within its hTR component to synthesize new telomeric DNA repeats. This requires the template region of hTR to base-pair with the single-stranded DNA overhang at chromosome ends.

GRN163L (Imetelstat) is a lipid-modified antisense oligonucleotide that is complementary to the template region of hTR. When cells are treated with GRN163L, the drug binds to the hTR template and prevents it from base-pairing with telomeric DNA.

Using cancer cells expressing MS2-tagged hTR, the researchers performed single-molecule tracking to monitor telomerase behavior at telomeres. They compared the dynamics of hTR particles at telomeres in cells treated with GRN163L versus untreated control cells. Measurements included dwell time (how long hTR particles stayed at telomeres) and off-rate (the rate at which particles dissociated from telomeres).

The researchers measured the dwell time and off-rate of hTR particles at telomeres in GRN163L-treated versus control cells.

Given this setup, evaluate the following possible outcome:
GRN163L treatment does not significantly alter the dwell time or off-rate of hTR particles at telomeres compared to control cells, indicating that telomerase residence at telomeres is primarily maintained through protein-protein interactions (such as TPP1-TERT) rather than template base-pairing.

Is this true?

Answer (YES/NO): NO